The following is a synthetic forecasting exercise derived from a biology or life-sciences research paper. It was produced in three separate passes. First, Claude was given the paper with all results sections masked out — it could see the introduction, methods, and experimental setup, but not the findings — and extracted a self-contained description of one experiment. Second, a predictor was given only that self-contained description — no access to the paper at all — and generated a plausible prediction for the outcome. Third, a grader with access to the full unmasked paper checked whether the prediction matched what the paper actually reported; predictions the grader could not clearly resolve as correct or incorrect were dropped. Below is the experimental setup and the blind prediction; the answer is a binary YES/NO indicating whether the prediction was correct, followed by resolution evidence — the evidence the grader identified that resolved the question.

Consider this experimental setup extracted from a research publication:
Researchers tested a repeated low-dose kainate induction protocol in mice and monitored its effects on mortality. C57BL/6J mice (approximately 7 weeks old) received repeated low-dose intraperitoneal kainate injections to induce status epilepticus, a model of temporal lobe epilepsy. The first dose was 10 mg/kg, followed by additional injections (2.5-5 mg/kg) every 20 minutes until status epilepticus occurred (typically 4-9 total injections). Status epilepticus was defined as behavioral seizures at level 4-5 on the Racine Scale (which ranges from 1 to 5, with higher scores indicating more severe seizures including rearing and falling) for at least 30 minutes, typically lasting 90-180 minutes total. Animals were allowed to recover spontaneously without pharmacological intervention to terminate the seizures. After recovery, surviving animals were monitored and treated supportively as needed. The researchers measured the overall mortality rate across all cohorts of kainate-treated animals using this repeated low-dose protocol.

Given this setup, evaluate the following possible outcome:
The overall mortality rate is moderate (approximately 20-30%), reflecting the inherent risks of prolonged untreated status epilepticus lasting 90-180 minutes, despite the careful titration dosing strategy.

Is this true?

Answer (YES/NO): NO